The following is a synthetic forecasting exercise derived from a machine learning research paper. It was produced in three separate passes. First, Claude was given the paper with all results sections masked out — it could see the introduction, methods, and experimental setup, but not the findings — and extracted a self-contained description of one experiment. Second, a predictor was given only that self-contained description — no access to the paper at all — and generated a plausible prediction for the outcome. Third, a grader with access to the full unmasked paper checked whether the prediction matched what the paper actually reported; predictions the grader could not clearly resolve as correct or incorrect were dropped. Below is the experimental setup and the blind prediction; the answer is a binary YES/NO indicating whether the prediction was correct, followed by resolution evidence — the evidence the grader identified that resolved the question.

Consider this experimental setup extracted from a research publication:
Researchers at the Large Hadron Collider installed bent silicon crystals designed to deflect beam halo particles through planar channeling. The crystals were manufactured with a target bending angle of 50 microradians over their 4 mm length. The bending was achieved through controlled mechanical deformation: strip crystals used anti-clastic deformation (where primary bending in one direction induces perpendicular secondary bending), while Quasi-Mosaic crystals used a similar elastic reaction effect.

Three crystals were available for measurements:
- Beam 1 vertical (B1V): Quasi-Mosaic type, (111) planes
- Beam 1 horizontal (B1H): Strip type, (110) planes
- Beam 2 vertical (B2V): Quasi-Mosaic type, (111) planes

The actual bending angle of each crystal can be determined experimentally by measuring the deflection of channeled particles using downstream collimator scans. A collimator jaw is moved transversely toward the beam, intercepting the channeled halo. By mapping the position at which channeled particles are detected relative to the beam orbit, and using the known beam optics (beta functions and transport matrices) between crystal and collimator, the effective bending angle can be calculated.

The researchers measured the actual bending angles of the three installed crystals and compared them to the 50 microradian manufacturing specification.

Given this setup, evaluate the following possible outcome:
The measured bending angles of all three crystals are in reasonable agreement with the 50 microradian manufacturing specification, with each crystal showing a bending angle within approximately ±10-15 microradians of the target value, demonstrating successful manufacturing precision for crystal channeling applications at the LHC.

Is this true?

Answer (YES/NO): NO